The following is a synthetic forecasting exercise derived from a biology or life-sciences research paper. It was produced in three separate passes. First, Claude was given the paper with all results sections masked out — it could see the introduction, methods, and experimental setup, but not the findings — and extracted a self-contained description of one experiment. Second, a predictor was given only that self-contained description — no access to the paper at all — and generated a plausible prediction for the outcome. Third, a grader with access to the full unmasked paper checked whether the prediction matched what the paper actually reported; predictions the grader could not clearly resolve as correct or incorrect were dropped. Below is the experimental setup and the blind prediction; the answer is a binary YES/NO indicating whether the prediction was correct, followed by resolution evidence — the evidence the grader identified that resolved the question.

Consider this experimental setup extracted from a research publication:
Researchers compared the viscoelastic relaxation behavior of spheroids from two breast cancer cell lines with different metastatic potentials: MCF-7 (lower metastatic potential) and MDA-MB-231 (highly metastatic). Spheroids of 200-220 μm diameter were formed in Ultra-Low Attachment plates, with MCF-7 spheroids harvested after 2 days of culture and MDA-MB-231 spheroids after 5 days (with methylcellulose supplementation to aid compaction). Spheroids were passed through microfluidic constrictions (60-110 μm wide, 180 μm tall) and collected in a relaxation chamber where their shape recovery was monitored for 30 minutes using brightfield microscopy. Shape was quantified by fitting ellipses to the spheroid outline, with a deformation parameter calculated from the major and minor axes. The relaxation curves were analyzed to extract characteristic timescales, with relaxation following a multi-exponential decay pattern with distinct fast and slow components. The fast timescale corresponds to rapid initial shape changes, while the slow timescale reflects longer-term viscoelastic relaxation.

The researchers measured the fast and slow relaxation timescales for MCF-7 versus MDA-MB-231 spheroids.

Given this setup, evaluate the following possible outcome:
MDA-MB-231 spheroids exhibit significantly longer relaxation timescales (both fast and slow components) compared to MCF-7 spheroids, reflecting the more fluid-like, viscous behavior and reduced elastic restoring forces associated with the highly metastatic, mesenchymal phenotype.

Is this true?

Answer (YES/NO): NO